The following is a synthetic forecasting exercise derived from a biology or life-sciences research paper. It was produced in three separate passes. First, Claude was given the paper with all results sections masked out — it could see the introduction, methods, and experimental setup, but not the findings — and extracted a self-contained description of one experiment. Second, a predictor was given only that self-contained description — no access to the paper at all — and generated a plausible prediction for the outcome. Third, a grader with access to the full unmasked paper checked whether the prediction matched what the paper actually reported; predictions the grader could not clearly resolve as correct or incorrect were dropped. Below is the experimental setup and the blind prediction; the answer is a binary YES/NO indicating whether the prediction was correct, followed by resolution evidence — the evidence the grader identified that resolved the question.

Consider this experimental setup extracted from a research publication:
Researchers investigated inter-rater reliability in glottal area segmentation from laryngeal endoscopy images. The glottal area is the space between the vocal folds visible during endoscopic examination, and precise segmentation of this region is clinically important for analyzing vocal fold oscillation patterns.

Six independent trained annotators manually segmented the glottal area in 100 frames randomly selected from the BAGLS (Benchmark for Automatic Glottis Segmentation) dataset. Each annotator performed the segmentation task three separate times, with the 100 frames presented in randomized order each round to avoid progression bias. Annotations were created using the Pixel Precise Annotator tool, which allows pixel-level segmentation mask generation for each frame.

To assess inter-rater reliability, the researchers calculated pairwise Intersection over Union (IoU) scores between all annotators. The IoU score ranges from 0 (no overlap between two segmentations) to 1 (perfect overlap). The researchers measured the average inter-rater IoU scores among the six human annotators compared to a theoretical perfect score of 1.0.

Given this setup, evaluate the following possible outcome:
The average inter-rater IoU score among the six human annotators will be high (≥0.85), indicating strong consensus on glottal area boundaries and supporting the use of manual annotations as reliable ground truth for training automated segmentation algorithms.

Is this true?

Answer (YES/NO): NO